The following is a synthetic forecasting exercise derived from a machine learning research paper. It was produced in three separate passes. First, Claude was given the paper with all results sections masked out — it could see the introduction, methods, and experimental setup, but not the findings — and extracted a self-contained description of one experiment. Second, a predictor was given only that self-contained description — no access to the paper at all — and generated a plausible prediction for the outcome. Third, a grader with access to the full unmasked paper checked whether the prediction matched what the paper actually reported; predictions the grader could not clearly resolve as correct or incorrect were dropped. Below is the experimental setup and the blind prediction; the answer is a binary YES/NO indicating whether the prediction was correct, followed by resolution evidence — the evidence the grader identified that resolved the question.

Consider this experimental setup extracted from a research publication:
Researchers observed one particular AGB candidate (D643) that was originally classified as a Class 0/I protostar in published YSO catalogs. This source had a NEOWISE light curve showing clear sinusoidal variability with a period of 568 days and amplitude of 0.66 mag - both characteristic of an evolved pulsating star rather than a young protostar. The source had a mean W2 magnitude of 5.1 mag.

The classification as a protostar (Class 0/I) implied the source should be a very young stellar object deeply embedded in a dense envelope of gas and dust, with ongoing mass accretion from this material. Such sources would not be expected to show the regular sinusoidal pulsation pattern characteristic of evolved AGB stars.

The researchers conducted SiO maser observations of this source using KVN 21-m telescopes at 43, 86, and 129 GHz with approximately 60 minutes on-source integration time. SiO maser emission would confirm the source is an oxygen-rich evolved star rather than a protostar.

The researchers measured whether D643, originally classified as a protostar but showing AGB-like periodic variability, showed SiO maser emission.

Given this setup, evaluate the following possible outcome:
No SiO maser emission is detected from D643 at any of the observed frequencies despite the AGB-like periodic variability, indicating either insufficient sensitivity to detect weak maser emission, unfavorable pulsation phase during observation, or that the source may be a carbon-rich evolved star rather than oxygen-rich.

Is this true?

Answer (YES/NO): NO